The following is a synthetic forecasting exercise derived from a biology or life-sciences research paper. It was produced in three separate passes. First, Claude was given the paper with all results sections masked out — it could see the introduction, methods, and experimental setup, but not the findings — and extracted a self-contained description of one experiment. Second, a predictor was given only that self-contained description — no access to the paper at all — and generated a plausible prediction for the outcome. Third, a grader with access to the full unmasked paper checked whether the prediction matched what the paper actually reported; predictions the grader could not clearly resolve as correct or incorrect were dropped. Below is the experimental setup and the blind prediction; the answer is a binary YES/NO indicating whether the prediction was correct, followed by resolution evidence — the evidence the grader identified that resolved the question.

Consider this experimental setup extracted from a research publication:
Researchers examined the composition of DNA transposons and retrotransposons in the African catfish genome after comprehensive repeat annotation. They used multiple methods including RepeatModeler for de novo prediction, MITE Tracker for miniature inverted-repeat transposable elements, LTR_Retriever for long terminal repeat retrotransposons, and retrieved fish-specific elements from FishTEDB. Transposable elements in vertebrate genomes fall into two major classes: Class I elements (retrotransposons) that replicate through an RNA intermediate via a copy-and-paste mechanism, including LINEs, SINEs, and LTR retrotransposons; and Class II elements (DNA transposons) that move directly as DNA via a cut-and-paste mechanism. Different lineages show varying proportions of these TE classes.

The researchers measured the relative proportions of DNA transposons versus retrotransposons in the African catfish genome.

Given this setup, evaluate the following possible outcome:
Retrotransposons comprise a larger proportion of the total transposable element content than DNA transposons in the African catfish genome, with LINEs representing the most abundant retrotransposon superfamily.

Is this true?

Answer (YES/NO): NO